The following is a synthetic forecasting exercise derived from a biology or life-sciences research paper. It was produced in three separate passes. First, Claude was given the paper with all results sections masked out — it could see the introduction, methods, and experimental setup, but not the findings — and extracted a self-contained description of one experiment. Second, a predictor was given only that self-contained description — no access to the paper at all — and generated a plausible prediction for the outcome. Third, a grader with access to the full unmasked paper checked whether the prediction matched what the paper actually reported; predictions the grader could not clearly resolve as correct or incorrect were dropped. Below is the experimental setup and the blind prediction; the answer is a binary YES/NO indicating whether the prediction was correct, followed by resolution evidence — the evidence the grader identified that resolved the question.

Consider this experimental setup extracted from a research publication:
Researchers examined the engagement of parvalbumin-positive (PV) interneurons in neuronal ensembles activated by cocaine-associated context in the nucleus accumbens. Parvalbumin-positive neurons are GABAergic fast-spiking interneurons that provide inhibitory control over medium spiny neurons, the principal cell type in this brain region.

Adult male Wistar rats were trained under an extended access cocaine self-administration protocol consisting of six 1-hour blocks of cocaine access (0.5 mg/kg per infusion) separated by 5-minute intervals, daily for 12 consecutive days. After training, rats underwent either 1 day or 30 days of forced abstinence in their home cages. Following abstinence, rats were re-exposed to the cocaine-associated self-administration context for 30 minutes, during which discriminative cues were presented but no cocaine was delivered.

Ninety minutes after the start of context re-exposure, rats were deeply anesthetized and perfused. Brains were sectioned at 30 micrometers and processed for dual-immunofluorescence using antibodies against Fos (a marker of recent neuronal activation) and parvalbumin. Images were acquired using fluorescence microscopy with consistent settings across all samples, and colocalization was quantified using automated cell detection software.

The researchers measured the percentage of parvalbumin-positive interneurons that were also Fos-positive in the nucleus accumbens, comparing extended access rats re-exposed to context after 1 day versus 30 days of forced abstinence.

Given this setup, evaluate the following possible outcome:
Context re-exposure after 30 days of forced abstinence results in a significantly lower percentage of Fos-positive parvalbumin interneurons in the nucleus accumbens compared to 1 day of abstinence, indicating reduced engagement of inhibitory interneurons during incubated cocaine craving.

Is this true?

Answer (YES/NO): YES